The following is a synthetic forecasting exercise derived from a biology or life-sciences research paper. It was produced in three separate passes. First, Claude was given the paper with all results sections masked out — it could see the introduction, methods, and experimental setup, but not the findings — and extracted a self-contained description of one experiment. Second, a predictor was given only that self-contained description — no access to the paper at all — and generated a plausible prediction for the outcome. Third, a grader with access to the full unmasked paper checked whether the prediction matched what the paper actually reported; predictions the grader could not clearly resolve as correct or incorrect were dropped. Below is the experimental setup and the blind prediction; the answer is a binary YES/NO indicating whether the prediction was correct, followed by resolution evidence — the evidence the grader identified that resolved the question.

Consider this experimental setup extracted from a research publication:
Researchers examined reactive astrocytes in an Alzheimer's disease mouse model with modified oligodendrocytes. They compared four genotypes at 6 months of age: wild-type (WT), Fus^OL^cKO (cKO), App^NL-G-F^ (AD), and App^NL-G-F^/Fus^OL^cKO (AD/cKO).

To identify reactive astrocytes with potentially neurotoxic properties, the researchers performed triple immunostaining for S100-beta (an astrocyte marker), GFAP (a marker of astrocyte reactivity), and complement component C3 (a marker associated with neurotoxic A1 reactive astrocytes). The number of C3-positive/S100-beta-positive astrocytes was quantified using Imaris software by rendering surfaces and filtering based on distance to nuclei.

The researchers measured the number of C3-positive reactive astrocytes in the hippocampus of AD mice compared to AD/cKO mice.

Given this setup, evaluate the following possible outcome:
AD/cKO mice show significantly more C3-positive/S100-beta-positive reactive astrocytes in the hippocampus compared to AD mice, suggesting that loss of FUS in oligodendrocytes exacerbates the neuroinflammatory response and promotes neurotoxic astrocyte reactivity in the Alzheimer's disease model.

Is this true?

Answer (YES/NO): NO